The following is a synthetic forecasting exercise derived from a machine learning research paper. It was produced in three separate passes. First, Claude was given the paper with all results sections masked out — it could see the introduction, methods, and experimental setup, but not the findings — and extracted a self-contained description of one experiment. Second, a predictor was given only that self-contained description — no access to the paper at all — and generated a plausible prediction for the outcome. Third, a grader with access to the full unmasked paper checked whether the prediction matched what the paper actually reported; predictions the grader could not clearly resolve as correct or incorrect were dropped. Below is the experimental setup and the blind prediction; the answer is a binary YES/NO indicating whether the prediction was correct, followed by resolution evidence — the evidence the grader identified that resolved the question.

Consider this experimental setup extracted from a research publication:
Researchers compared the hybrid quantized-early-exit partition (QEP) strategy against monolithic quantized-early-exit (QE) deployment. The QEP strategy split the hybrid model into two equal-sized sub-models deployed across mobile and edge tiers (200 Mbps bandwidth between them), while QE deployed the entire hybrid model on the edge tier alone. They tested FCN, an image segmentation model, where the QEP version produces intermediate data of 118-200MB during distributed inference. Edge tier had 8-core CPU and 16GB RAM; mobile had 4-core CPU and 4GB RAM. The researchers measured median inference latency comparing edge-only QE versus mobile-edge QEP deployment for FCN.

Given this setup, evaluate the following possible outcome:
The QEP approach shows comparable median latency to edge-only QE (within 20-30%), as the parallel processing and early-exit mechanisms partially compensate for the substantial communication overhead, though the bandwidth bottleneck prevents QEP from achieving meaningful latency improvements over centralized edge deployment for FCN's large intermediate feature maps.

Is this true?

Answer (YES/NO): NO